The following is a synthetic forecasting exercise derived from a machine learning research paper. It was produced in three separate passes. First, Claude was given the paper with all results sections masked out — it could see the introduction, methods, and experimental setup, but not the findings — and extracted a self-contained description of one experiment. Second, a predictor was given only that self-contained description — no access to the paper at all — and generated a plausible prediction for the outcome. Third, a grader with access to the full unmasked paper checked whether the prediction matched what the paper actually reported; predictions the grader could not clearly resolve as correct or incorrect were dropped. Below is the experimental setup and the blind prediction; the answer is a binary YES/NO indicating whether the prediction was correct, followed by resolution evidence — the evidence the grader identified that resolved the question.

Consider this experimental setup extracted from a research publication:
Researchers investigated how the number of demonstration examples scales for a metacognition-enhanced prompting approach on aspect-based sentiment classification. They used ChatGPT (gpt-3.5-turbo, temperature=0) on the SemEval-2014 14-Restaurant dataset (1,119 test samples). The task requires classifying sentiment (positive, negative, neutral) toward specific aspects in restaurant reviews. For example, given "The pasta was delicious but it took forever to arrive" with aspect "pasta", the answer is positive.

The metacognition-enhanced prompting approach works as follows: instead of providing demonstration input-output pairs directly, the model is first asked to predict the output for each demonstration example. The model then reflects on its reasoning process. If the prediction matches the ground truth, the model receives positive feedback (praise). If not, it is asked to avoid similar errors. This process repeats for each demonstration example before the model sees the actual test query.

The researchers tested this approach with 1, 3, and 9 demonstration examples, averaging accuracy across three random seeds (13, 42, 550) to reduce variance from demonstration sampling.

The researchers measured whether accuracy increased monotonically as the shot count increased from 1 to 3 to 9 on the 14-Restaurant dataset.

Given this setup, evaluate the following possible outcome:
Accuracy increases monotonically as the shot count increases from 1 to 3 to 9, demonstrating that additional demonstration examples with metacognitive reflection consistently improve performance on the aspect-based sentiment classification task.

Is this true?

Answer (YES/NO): NO